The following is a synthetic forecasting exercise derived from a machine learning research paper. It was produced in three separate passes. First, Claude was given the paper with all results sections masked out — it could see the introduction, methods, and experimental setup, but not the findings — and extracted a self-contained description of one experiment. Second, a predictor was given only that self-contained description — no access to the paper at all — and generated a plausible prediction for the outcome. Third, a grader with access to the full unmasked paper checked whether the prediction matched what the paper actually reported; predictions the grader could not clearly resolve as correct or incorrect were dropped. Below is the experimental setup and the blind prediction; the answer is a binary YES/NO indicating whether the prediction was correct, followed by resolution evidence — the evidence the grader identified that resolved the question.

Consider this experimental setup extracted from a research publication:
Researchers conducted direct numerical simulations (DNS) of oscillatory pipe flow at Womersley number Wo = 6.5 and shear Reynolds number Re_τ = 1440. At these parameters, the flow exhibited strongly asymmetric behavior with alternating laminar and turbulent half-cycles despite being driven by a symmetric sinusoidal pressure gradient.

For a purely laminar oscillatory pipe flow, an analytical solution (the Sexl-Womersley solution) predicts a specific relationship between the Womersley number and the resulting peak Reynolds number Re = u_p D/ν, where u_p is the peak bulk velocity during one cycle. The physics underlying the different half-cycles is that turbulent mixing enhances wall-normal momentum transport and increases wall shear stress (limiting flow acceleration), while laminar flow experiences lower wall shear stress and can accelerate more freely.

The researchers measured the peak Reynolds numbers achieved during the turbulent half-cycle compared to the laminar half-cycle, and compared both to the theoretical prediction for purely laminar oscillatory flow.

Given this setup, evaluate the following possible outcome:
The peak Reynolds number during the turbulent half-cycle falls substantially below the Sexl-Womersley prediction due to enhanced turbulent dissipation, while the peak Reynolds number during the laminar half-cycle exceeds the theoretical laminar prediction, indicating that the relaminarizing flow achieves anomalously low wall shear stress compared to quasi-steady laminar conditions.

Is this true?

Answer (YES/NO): YES